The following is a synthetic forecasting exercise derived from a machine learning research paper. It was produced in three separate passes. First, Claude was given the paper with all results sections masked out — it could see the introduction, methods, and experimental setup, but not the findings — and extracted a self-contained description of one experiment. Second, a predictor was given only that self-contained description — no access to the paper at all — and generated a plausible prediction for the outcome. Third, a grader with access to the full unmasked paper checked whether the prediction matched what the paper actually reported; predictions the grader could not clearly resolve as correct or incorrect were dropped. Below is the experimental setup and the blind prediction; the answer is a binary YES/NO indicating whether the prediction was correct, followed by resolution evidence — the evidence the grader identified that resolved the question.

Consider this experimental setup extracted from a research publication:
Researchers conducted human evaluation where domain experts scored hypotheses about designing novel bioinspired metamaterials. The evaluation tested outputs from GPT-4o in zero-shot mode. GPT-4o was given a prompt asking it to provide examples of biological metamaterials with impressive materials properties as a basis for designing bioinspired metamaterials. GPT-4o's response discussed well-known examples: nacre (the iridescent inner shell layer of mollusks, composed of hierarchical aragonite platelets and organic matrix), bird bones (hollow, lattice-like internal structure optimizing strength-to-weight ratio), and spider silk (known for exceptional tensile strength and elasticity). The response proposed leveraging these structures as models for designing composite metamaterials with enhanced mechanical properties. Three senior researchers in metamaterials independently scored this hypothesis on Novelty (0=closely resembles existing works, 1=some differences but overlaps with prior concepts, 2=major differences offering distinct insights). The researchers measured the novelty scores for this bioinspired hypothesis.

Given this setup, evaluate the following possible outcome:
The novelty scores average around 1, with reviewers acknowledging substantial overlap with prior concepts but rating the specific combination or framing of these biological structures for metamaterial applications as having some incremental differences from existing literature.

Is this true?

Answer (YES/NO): NO